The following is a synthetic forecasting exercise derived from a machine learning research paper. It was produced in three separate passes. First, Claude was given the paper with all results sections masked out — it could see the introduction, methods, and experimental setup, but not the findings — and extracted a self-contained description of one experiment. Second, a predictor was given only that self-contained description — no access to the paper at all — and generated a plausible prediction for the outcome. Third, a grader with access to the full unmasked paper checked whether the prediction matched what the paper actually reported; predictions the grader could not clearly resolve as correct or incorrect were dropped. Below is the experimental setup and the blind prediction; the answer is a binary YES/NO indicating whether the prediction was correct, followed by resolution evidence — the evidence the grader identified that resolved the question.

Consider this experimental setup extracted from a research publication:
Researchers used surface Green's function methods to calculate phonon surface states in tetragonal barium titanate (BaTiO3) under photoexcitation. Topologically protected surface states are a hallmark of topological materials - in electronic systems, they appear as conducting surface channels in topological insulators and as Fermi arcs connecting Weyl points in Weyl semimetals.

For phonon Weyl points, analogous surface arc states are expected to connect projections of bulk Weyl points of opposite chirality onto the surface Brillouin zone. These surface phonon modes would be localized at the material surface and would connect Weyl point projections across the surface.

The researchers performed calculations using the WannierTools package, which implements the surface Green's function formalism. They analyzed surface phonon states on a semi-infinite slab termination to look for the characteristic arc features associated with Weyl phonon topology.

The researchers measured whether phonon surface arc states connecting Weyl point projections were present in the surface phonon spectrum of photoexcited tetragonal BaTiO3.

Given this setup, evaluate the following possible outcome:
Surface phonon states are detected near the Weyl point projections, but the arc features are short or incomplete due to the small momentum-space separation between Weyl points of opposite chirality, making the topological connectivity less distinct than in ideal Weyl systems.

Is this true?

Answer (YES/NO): NO